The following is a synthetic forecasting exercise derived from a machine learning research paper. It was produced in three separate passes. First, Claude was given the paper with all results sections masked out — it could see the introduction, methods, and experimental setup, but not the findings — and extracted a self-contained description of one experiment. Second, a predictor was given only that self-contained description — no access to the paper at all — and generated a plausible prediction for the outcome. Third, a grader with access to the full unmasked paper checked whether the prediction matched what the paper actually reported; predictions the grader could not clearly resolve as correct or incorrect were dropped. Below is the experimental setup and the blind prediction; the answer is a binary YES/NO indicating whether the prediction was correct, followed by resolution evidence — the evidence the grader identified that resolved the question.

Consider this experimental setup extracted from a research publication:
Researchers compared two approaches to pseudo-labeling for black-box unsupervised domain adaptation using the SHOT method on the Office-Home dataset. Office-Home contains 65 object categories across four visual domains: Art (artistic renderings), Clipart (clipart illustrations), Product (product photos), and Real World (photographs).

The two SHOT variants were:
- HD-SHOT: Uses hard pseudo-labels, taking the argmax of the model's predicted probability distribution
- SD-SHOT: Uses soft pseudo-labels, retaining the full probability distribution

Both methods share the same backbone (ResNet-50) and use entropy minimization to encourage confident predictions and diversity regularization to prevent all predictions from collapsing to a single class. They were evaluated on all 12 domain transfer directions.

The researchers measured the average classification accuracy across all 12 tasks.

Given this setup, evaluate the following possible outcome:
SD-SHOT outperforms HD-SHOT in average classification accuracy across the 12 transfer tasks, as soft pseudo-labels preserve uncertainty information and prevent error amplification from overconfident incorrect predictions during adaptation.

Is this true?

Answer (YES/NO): YES